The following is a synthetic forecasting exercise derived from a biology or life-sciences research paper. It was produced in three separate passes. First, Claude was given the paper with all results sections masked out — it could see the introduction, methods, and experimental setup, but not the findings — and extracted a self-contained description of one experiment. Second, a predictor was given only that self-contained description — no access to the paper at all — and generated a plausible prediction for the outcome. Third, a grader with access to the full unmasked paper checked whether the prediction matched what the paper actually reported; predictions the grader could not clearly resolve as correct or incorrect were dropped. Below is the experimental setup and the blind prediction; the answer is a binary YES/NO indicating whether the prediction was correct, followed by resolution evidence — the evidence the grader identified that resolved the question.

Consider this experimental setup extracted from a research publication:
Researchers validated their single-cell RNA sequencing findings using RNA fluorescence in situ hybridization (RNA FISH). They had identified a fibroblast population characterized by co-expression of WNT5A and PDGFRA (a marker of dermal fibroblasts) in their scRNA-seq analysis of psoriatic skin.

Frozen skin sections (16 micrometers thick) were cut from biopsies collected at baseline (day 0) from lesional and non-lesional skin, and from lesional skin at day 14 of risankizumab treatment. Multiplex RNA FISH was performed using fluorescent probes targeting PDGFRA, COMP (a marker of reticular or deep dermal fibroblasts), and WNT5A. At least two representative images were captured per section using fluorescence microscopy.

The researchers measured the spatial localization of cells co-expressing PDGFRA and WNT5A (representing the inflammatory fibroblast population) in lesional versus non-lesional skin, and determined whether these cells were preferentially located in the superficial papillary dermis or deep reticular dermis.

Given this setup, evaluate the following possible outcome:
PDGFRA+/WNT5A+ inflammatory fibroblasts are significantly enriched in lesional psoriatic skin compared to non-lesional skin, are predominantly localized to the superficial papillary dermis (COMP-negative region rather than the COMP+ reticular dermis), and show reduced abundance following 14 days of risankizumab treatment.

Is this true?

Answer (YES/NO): NO